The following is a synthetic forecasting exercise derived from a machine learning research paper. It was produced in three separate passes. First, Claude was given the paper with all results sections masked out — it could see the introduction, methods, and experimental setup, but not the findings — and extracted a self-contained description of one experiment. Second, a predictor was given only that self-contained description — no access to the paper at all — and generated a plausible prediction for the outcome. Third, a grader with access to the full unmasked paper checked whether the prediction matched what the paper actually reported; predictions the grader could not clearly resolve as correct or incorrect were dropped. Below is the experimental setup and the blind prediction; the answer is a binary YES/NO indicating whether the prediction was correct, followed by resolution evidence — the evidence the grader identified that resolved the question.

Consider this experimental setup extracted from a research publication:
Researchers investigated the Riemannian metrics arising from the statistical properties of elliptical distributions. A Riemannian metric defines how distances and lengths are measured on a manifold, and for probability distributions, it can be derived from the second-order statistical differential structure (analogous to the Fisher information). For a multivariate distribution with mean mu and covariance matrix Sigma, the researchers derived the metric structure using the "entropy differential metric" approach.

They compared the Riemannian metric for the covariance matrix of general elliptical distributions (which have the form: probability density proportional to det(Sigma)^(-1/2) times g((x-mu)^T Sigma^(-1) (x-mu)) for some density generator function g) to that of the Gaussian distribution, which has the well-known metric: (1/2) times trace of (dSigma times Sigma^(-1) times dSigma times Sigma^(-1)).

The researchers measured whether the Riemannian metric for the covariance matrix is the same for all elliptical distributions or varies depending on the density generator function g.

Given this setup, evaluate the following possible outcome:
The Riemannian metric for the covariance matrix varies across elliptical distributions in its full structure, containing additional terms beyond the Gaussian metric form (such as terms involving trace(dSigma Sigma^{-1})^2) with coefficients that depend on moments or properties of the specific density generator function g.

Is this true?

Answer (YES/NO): NO